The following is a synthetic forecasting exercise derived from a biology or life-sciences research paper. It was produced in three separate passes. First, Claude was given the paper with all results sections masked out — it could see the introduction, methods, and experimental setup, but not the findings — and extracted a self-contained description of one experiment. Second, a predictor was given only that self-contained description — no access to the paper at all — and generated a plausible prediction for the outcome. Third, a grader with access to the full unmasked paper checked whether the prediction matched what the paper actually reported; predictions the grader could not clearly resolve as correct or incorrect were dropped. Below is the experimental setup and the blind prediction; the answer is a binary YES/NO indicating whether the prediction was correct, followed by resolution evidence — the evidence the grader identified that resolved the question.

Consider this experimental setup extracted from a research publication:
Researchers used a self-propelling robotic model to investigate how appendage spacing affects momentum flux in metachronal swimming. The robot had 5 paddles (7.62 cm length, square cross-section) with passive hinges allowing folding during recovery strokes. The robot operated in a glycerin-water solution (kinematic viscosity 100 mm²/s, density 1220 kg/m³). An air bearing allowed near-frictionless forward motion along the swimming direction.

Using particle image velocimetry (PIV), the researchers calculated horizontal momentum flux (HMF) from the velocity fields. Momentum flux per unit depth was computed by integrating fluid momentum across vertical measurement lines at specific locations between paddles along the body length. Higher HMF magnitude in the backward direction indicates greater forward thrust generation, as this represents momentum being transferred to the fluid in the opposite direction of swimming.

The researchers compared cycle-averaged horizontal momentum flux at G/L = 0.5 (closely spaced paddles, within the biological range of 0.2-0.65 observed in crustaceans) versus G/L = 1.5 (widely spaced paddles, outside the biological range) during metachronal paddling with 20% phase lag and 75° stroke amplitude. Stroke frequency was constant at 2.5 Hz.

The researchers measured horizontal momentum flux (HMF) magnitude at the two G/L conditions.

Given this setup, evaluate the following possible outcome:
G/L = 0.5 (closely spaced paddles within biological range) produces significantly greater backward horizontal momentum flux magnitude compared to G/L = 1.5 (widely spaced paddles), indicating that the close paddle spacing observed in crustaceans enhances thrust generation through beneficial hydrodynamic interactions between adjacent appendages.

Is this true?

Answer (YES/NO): YES